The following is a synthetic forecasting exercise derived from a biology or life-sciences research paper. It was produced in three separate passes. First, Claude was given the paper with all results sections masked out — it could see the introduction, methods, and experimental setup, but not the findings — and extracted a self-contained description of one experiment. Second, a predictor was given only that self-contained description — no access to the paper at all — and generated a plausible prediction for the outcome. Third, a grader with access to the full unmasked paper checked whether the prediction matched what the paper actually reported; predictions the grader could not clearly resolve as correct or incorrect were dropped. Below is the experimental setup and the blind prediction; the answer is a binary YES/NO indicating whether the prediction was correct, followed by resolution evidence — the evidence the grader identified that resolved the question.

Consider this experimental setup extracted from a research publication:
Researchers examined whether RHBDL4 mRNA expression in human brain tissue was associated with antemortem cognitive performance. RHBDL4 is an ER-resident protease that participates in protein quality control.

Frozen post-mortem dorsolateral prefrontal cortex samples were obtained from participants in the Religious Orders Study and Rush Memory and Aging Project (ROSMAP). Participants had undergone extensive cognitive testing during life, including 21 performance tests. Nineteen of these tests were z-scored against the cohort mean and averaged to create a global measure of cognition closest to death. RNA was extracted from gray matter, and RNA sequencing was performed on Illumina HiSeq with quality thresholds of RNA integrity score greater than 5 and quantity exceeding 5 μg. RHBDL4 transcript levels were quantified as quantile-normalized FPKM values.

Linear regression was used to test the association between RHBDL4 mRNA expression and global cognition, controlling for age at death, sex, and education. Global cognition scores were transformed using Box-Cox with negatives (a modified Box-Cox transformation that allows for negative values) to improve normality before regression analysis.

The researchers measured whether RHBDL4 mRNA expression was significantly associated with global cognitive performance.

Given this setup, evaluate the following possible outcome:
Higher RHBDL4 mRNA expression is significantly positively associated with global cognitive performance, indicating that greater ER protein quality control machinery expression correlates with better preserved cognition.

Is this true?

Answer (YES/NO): NO